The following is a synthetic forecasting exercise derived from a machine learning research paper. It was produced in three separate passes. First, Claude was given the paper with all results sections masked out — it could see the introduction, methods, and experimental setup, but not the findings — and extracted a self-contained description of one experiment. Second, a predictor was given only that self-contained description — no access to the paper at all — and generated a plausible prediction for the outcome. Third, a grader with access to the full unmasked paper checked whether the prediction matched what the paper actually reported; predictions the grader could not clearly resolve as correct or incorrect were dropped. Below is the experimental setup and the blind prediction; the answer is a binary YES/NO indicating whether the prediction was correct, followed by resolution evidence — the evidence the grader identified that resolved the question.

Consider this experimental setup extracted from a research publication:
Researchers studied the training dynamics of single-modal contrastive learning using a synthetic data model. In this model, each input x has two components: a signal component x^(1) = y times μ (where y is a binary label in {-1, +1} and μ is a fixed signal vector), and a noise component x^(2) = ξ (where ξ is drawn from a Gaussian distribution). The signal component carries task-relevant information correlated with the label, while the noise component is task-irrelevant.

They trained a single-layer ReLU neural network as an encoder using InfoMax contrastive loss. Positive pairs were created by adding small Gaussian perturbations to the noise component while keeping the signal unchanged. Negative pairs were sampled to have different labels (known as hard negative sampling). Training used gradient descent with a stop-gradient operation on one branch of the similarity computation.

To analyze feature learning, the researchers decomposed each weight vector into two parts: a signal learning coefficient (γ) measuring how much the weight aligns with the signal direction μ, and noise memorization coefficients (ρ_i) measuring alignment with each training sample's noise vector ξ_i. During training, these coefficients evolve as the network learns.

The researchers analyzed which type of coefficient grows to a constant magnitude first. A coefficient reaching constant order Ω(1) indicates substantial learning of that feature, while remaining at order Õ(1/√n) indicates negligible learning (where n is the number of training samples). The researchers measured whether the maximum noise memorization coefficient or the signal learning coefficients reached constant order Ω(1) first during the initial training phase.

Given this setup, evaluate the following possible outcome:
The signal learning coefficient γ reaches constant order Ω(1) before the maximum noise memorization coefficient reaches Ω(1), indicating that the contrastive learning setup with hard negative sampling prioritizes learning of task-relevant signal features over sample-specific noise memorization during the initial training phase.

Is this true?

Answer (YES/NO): NO